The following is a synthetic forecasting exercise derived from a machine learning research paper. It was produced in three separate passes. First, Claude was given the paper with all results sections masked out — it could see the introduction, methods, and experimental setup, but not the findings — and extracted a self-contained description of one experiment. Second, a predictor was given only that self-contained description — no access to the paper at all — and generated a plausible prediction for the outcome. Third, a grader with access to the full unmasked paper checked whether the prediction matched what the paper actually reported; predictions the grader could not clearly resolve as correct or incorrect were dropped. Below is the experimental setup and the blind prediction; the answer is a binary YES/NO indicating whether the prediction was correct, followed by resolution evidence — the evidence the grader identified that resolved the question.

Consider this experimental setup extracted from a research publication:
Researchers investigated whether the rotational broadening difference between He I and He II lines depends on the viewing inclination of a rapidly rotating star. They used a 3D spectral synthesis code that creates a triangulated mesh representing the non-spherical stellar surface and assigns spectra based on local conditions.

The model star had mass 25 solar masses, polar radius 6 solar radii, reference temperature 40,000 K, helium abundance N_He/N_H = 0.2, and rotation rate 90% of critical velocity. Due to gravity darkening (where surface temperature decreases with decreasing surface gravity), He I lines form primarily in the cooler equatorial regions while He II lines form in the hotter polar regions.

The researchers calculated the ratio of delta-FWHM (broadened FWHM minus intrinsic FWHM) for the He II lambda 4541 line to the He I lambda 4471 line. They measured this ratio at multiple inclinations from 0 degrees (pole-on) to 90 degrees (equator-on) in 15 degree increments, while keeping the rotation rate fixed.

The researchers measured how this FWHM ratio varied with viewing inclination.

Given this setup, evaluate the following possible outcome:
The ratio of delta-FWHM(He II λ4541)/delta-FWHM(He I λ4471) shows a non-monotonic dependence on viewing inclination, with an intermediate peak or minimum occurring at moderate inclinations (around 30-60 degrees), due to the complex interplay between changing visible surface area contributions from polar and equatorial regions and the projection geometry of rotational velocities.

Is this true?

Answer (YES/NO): NO